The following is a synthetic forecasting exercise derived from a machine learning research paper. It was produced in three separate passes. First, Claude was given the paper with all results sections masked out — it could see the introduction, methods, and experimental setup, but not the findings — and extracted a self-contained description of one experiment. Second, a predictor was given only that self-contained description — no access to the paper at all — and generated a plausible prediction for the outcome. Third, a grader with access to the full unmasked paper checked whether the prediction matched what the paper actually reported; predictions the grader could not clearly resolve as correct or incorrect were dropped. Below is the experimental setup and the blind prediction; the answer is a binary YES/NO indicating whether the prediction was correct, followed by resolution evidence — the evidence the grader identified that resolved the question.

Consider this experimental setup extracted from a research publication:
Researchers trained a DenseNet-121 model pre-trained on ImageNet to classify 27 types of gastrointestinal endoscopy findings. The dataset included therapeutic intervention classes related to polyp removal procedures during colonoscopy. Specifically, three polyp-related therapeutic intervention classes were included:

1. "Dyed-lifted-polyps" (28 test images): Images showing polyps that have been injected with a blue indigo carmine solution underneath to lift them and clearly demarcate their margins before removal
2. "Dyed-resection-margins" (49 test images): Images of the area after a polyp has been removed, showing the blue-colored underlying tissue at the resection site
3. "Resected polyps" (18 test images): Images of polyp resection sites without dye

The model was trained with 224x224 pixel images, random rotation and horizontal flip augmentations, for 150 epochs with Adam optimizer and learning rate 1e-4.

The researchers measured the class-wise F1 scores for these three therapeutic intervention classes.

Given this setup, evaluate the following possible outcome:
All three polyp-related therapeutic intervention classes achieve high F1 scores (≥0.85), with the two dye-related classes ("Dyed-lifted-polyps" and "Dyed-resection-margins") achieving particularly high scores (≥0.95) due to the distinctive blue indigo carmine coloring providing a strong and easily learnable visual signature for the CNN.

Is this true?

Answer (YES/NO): NO